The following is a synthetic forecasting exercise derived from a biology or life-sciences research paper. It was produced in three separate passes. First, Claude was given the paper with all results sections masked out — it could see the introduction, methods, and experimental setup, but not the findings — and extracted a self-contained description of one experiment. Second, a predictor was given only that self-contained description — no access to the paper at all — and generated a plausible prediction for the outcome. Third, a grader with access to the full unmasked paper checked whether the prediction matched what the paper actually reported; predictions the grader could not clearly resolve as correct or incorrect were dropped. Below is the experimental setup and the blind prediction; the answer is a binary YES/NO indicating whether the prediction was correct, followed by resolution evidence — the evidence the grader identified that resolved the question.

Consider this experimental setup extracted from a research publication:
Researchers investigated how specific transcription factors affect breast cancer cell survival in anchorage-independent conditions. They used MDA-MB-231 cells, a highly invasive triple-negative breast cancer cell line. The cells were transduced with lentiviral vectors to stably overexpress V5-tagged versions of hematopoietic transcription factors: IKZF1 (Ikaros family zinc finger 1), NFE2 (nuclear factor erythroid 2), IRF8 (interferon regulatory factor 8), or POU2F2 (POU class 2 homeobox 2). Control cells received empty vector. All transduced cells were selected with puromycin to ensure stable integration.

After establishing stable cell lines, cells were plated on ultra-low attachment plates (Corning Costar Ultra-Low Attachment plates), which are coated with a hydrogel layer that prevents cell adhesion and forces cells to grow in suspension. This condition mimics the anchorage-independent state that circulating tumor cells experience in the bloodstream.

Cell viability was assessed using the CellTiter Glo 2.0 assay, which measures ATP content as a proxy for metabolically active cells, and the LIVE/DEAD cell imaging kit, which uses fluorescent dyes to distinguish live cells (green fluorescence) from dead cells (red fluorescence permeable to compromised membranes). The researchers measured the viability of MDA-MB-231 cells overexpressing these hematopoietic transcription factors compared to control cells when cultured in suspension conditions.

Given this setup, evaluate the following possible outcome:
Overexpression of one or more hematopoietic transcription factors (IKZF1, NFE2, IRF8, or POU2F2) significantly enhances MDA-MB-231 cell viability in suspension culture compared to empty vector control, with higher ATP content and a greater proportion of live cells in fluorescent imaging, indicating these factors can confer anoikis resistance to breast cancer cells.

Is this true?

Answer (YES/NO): YES